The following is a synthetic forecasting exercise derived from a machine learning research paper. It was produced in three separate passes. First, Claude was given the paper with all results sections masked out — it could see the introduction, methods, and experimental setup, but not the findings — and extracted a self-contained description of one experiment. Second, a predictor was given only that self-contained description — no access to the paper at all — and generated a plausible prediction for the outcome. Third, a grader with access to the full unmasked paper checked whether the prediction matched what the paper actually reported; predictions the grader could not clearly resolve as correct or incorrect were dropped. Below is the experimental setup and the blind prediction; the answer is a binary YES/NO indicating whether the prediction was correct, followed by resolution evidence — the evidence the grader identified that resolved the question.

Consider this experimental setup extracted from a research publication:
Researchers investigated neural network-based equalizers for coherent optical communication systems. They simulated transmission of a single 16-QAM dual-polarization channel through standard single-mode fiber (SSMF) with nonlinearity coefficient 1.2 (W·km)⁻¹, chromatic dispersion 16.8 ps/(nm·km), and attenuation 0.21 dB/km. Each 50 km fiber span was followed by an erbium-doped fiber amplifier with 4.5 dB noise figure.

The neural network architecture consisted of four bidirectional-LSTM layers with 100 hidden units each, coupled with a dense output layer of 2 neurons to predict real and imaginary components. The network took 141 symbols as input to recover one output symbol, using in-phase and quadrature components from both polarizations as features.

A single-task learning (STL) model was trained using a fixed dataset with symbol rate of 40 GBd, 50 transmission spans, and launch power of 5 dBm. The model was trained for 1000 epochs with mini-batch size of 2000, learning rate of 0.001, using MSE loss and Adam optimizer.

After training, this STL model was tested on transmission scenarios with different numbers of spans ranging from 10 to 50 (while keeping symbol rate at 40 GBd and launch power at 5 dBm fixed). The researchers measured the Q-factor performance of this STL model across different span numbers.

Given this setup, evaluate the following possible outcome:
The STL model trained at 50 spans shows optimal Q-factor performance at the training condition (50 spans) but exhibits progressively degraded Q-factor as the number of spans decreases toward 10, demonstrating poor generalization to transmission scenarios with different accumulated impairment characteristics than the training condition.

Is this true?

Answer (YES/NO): YES